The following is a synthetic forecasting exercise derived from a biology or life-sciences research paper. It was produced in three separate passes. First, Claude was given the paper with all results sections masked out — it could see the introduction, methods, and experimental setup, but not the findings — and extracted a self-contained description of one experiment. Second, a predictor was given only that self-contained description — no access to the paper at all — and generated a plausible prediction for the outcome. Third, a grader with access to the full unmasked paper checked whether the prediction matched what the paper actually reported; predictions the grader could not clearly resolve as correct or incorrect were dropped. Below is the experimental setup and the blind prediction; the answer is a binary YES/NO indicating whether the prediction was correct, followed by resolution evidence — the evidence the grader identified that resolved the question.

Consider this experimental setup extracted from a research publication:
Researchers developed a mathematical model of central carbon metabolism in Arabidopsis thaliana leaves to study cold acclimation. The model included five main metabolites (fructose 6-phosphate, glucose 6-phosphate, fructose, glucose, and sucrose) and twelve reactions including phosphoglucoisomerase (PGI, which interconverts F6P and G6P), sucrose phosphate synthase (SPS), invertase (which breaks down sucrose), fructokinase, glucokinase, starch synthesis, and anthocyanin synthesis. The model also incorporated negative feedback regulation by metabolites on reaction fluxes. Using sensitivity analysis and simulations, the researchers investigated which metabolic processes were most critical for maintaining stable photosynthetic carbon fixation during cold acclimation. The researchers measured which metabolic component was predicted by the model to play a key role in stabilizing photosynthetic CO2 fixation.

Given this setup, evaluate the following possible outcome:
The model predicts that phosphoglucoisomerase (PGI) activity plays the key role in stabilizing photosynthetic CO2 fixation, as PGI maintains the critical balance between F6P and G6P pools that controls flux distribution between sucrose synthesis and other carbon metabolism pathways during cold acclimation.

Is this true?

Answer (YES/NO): YES